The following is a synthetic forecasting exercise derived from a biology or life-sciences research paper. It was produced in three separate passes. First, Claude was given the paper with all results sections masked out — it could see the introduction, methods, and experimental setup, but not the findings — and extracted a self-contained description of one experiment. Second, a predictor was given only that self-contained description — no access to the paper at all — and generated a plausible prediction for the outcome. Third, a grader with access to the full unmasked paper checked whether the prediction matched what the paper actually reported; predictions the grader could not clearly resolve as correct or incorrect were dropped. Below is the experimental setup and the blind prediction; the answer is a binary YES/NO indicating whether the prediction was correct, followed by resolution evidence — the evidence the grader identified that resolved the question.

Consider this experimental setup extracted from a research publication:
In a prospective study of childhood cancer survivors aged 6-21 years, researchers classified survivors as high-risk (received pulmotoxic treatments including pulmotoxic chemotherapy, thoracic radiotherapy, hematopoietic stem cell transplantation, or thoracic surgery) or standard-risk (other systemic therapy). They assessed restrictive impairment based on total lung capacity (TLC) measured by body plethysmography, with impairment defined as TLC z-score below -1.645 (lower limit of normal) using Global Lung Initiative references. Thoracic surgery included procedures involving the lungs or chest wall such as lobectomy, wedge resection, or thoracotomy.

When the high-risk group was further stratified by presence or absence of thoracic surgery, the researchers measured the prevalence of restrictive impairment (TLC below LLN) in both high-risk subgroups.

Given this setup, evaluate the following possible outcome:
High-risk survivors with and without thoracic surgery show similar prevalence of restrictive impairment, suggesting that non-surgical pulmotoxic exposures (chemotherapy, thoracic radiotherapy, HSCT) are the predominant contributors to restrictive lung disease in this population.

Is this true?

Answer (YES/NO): YES